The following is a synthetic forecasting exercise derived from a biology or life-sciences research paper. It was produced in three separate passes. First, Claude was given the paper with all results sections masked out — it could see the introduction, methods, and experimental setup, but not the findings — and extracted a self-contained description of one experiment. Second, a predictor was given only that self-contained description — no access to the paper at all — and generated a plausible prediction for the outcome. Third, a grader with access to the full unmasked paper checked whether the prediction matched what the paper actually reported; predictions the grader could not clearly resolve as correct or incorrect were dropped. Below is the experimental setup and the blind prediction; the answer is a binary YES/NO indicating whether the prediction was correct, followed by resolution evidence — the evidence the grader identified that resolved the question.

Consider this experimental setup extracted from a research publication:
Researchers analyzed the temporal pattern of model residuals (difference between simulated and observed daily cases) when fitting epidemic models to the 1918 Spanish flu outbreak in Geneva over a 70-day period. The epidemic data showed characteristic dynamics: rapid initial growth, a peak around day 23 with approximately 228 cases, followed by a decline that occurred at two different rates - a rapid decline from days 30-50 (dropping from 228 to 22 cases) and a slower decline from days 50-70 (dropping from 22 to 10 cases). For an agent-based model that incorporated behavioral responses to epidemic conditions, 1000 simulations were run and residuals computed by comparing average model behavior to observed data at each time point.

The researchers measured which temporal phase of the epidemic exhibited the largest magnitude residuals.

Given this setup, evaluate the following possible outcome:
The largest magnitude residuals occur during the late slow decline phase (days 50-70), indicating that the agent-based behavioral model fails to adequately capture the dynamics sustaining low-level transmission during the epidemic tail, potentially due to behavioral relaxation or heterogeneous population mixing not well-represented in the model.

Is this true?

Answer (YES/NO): NO